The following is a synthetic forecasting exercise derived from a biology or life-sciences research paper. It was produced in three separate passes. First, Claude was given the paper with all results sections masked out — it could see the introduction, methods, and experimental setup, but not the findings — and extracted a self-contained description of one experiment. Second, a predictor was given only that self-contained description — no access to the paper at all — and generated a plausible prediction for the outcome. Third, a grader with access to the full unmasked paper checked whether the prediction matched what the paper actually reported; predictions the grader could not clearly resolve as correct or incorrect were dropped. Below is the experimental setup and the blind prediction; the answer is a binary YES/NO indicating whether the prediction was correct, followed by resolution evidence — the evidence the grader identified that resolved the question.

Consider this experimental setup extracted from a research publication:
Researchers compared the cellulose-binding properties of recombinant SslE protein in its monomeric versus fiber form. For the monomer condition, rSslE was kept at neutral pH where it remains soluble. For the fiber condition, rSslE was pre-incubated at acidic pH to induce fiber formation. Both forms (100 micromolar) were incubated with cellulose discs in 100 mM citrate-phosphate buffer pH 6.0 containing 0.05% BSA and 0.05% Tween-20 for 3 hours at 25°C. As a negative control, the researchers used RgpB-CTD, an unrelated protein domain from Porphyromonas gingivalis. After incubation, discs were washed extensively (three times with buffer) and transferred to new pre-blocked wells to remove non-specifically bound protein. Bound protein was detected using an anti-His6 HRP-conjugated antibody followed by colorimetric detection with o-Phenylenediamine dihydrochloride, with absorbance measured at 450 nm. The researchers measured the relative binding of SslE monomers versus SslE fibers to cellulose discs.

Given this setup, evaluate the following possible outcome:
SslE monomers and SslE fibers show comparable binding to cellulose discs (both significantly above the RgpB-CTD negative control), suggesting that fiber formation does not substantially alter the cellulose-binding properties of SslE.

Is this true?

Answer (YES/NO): NO